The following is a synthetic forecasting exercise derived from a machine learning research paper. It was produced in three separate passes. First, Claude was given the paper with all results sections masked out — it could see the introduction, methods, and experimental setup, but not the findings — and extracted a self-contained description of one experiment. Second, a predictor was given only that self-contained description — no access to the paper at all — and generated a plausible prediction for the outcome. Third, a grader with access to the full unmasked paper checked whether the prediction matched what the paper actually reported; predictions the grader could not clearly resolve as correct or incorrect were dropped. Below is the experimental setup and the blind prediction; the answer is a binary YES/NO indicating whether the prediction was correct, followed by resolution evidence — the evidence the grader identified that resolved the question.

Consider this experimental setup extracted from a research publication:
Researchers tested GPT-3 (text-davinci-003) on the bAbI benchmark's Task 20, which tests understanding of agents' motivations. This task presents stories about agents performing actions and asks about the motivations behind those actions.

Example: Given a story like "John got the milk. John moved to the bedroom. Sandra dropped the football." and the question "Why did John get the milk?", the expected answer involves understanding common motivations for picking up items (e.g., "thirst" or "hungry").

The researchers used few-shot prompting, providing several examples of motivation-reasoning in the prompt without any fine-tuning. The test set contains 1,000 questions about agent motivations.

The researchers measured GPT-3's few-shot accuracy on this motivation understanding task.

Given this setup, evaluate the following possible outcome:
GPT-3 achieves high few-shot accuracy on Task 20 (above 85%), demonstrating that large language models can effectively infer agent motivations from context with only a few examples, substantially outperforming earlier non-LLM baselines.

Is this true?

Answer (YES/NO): NO